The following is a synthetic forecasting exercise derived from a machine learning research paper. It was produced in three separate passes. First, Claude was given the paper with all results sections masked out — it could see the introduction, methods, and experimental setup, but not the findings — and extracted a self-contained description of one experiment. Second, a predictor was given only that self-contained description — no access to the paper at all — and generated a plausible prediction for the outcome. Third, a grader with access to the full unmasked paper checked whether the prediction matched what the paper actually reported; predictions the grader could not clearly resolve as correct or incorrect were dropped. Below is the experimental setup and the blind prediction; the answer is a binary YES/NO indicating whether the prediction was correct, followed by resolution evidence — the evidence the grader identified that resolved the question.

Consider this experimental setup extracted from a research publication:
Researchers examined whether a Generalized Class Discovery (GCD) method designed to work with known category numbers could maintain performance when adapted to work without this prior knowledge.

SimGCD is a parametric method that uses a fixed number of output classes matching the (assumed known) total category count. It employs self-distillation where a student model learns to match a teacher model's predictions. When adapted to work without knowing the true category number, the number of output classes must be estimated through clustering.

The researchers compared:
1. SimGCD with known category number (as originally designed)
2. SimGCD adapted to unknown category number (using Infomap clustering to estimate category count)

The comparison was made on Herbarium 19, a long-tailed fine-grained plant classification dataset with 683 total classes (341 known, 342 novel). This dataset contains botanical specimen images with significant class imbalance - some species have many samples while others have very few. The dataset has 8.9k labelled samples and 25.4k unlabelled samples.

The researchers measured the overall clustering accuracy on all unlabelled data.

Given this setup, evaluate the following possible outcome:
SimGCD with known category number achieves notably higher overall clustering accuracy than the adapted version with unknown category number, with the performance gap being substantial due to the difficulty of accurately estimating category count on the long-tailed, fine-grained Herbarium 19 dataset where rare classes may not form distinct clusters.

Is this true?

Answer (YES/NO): NO